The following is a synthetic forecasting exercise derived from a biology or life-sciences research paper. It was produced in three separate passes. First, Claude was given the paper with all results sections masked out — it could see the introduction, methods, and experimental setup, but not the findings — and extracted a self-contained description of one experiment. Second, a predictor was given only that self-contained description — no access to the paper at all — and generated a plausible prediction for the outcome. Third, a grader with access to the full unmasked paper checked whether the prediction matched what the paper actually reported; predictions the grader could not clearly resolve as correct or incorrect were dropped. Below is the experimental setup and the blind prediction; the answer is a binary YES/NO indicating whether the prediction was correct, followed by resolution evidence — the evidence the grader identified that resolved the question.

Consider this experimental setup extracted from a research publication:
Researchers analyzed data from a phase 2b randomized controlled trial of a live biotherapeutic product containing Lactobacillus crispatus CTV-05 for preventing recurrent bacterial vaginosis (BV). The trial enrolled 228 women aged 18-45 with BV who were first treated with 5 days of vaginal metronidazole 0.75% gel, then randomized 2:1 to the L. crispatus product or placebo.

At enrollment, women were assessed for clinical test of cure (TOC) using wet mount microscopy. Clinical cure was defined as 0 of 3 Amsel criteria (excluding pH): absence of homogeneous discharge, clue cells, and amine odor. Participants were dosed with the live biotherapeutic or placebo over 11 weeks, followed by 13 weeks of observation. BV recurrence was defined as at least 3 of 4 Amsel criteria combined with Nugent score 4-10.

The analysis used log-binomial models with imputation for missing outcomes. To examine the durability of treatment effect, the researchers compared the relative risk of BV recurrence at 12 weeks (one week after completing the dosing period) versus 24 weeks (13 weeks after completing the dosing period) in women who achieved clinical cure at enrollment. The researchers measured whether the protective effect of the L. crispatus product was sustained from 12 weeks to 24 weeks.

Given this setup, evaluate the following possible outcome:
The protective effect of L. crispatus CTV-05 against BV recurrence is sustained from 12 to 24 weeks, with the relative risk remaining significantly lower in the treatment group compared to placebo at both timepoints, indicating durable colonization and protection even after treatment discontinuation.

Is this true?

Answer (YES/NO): NO